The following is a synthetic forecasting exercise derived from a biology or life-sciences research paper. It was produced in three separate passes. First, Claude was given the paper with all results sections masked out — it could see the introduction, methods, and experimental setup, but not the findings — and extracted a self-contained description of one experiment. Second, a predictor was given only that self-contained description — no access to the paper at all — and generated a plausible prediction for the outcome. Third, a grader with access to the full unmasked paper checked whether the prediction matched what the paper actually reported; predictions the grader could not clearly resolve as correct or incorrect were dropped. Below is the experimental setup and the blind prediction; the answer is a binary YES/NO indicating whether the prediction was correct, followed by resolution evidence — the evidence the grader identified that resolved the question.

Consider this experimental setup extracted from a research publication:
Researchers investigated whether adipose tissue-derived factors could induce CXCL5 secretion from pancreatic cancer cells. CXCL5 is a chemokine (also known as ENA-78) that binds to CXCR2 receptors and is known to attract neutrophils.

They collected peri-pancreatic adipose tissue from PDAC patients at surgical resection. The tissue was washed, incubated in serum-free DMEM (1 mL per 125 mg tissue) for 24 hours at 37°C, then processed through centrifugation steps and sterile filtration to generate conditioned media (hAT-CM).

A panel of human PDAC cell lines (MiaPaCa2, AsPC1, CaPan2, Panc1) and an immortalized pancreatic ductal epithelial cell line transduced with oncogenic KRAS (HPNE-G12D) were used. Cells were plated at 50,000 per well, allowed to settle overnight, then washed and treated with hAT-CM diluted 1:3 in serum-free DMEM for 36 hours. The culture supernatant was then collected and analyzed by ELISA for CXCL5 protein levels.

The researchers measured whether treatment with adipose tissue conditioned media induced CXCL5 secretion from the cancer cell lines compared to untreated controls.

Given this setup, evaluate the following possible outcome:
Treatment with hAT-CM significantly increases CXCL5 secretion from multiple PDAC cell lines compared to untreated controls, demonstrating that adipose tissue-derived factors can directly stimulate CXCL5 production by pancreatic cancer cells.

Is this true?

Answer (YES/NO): YES